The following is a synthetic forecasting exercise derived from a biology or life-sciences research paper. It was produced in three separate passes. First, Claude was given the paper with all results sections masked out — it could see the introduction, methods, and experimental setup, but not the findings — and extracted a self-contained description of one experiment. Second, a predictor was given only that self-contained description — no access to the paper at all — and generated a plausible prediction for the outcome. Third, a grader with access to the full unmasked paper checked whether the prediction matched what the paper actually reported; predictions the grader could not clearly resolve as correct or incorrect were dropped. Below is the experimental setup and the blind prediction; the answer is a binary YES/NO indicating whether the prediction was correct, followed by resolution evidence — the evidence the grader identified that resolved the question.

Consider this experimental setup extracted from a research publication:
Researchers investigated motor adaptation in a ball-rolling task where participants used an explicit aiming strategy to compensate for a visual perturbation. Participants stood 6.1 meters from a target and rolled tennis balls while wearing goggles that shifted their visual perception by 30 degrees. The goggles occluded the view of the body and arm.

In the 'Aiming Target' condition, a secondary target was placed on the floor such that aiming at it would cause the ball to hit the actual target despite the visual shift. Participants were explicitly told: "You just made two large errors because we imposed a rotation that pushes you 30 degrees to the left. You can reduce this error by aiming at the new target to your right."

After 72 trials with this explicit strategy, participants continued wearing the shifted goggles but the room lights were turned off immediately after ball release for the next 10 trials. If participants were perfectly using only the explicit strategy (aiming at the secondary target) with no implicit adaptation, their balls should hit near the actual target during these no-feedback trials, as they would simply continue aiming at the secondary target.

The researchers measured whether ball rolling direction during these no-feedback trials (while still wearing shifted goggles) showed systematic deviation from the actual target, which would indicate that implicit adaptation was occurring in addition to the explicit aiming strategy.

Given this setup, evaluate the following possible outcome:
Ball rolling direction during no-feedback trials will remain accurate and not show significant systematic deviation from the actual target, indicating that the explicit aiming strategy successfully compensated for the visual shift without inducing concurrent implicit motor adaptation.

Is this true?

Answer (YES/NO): NO